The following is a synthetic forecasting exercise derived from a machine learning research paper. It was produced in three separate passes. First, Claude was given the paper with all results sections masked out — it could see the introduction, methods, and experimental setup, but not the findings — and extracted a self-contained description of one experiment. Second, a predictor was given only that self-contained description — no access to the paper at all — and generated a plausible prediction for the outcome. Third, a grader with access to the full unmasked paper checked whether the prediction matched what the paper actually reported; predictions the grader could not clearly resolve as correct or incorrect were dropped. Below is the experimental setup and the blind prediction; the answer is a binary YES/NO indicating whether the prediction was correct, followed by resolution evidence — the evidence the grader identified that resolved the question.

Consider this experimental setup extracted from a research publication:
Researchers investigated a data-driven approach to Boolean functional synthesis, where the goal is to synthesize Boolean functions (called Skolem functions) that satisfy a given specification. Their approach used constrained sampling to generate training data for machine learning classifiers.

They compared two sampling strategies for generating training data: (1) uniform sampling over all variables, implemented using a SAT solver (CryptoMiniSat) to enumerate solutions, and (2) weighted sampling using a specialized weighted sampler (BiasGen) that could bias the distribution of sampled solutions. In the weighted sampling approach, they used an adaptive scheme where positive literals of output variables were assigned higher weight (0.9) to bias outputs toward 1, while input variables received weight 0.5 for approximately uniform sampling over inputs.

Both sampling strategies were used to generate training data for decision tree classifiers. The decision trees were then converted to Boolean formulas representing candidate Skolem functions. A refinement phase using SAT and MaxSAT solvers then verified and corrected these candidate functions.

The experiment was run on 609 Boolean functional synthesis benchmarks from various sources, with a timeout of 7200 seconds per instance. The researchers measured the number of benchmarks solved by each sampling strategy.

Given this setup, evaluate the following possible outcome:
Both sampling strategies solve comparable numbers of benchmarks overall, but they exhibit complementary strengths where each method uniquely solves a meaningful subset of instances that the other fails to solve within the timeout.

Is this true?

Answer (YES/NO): NO